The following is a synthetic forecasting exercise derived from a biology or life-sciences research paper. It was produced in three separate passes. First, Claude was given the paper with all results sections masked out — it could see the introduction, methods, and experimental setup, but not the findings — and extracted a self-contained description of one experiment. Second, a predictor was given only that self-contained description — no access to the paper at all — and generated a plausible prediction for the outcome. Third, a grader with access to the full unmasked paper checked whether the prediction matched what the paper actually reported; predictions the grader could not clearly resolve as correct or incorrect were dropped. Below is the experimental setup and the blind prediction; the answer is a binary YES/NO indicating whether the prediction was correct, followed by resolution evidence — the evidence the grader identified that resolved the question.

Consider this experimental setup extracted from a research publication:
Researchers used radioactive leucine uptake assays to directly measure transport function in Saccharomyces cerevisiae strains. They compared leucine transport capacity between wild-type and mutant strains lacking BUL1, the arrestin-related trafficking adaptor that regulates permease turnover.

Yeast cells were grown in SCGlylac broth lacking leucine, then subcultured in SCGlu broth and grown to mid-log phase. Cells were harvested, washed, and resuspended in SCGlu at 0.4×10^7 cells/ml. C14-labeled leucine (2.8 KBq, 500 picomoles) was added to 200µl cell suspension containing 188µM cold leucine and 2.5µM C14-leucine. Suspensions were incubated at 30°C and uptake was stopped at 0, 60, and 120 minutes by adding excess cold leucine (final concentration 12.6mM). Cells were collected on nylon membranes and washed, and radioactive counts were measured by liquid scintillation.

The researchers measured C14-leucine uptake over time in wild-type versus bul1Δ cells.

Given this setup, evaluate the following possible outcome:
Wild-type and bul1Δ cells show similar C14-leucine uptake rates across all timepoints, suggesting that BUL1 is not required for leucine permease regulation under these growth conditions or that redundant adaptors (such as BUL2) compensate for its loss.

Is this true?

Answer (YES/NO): NO